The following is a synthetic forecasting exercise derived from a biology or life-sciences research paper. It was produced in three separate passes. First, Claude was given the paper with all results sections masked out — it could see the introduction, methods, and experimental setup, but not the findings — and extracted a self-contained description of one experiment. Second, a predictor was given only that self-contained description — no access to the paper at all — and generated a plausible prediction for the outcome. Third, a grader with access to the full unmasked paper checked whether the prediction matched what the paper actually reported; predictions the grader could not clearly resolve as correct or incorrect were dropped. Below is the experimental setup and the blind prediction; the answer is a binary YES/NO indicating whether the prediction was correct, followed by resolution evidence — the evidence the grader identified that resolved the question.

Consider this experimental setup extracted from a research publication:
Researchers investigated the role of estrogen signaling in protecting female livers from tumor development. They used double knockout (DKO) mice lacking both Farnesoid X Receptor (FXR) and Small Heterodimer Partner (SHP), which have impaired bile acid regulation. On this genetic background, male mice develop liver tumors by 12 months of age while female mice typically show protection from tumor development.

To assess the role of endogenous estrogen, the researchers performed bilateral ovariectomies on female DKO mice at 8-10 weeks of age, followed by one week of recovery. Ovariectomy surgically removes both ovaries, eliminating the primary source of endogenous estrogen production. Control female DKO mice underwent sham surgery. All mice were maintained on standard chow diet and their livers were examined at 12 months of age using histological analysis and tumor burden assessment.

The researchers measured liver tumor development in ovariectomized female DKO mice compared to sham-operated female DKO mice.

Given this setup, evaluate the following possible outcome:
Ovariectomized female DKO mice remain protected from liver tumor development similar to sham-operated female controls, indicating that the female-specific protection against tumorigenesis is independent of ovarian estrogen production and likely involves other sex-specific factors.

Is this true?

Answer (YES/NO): NO